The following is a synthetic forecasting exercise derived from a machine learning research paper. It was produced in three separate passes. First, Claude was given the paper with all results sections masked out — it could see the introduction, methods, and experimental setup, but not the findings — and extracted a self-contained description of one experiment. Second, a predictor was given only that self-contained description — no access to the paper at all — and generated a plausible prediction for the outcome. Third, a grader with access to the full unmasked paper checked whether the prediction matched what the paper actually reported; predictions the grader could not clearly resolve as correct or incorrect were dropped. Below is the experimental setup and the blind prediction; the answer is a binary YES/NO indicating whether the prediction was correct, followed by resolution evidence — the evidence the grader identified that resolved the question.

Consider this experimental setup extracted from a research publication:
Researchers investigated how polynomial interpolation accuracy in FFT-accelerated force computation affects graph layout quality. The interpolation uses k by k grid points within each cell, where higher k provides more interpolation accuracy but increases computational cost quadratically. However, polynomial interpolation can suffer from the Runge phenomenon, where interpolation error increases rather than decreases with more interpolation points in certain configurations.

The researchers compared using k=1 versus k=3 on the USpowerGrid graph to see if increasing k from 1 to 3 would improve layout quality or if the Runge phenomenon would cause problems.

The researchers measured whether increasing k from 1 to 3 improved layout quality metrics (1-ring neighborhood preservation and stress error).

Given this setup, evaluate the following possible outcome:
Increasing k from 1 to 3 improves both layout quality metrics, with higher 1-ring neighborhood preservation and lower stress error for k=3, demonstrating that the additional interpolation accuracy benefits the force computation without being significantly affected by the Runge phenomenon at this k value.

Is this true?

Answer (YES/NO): NO